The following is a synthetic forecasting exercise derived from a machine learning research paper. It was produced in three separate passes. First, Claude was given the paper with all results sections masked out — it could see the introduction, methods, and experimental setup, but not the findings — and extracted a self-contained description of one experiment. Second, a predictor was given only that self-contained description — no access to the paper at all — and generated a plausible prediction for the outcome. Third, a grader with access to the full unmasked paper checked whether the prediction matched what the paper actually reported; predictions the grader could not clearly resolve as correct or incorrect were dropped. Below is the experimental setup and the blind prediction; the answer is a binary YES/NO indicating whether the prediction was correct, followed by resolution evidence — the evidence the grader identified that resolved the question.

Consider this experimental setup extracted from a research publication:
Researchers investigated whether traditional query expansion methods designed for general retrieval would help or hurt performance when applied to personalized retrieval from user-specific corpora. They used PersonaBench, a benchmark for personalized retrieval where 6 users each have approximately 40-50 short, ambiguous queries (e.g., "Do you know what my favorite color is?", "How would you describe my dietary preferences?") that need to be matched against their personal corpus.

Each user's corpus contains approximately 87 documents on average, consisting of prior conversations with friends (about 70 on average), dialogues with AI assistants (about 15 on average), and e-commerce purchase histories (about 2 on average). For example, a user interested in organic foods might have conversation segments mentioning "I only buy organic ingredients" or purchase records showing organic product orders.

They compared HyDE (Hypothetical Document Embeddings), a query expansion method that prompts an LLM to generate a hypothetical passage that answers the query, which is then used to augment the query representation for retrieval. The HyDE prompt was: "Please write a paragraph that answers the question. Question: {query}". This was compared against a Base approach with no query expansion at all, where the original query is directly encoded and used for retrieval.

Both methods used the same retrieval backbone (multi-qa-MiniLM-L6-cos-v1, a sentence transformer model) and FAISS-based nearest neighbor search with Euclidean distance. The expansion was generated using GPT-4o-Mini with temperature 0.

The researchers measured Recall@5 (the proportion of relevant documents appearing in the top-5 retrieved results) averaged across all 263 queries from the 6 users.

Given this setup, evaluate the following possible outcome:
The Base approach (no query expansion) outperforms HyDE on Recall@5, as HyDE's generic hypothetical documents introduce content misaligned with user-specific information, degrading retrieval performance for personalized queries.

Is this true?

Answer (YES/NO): YES